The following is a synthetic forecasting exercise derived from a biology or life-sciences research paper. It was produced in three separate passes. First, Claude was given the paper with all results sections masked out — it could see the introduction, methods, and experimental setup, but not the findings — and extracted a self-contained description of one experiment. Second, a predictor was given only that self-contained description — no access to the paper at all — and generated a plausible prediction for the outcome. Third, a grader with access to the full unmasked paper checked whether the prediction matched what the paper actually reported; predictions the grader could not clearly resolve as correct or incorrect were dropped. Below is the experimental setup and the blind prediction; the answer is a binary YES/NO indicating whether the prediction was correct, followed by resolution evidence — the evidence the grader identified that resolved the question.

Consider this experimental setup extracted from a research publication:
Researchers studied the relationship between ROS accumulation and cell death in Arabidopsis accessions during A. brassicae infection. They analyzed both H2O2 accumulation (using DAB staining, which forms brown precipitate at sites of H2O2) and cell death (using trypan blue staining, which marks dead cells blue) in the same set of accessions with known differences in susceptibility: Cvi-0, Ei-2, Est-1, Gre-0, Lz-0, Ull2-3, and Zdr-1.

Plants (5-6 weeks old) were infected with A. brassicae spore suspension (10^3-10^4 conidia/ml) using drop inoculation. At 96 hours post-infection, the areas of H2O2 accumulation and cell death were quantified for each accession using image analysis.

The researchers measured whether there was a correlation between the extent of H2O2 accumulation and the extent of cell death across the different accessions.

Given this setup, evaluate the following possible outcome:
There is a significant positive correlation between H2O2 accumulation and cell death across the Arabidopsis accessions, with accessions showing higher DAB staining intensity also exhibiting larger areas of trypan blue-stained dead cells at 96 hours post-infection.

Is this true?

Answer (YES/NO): YES